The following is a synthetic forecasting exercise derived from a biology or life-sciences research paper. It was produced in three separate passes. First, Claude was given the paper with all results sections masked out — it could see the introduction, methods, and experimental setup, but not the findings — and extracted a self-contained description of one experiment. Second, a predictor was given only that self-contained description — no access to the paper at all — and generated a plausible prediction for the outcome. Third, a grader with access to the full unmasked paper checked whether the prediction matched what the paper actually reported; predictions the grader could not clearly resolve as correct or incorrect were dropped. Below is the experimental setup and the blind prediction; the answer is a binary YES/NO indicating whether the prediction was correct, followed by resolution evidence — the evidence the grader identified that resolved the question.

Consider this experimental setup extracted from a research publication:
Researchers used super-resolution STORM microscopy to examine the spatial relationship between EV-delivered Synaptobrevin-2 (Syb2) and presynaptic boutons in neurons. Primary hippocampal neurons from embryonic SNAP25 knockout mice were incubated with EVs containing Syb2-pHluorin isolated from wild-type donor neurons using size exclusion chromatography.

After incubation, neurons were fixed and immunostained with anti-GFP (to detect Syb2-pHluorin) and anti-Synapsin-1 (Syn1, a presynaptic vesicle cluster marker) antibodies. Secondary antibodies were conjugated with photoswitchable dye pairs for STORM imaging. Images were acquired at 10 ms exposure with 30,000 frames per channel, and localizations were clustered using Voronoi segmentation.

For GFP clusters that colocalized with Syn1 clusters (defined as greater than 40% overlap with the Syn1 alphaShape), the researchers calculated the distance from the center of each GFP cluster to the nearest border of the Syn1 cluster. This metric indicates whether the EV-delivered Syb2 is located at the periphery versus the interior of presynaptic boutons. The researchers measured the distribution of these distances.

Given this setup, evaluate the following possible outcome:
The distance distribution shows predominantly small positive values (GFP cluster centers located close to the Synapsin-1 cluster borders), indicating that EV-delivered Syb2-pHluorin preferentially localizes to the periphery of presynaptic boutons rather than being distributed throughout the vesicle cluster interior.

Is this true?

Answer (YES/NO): YES